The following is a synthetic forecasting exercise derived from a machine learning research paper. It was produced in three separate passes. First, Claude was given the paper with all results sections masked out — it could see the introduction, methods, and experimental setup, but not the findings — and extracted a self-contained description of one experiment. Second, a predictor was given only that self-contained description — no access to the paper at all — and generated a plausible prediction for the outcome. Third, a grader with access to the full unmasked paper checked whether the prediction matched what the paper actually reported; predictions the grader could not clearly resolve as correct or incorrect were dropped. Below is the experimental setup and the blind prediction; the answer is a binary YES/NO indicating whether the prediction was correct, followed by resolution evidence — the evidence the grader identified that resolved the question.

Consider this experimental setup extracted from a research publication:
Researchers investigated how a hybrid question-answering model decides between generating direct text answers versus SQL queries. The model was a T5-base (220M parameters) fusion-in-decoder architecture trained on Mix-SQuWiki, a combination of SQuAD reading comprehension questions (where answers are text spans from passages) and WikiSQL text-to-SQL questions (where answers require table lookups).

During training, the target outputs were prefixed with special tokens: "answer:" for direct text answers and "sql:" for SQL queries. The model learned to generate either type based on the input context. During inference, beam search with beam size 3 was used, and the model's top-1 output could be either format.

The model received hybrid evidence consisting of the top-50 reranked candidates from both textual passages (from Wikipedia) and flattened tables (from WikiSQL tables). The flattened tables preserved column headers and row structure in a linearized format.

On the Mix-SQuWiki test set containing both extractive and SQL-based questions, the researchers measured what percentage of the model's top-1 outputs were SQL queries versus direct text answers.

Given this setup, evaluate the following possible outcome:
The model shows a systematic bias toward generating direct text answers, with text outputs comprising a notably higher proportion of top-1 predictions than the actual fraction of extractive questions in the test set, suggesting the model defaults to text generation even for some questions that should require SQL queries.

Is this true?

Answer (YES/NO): YES